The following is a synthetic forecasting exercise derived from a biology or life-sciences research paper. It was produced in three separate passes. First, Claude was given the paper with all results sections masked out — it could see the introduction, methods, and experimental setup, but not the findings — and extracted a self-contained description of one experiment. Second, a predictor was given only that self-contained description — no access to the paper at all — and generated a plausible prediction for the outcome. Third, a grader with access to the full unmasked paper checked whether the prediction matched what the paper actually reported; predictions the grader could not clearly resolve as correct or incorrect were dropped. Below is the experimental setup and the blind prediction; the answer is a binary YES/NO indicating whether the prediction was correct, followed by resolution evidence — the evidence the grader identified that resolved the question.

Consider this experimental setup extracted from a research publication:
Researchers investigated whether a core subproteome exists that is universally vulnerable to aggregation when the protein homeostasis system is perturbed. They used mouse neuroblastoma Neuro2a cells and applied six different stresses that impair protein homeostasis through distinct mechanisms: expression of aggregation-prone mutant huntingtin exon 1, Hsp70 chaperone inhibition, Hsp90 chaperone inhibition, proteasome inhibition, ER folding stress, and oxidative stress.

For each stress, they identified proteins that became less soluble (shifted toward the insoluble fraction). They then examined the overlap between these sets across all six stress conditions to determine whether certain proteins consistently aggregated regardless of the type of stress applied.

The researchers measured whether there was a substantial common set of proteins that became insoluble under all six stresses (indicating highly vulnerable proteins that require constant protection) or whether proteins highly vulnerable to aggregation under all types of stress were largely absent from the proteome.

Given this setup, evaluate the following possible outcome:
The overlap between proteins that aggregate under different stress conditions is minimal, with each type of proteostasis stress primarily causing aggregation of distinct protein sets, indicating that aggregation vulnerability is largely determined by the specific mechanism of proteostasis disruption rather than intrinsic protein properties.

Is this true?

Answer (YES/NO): YES